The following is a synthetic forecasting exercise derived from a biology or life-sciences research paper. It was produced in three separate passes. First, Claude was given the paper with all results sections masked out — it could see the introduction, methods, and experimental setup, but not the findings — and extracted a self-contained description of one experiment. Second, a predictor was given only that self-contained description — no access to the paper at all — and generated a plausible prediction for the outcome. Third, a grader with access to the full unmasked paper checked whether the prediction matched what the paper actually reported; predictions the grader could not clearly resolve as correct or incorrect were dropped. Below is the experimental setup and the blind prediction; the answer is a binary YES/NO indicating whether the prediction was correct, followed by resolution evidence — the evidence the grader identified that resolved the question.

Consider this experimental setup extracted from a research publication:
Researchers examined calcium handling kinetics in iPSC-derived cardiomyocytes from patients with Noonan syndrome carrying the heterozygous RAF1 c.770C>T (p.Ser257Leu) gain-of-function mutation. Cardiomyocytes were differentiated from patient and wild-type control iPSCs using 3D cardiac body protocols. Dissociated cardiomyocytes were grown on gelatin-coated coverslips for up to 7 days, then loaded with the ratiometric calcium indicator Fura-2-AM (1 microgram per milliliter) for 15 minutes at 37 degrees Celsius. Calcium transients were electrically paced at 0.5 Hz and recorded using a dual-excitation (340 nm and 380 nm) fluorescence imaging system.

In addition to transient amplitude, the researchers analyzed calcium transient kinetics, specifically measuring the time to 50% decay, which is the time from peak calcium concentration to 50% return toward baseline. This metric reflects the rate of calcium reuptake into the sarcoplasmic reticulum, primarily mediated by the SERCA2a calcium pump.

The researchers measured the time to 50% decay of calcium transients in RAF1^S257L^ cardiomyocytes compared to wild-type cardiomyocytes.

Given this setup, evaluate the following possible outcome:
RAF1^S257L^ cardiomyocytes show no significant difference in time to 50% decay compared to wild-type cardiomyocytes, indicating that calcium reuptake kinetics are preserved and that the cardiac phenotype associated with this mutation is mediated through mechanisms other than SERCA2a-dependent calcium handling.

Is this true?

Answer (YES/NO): YES